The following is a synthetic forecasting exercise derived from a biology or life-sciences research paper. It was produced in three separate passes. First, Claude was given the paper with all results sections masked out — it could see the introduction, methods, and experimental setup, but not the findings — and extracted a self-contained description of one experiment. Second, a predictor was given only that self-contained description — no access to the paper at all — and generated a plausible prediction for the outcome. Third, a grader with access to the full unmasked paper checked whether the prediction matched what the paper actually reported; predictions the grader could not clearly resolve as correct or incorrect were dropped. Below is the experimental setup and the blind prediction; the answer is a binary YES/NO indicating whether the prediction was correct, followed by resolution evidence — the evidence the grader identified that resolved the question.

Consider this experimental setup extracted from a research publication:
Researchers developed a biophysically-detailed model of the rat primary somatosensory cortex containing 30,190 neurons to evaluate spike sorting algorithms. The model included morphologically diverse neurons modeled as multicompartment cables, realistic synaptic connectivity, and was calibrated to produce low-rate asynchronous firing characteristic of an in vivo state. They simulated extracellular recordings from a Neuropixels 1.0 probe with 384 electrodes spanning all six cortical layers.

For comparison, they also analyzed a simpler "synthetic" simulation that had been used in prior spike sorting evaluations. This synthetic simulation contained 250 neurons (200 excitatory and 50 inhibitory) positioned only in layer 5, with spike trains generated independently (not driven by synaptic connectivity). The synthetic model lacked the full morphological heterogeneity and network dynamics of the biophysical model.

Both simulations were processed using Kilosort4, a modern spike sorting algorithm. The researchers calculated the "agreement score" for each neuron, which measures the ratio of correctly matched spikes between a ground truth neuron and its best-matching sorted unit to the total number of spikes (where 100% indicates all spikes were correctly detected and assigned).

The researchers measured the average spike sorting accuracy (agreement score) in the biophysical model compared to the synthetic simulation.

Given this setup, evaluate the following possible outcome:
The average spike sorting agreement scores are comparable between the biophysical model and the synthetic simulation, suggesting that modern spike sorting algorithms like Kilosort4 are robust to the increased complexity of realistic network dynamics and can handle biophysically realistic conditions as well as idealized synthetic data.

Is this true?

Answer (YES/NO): NO